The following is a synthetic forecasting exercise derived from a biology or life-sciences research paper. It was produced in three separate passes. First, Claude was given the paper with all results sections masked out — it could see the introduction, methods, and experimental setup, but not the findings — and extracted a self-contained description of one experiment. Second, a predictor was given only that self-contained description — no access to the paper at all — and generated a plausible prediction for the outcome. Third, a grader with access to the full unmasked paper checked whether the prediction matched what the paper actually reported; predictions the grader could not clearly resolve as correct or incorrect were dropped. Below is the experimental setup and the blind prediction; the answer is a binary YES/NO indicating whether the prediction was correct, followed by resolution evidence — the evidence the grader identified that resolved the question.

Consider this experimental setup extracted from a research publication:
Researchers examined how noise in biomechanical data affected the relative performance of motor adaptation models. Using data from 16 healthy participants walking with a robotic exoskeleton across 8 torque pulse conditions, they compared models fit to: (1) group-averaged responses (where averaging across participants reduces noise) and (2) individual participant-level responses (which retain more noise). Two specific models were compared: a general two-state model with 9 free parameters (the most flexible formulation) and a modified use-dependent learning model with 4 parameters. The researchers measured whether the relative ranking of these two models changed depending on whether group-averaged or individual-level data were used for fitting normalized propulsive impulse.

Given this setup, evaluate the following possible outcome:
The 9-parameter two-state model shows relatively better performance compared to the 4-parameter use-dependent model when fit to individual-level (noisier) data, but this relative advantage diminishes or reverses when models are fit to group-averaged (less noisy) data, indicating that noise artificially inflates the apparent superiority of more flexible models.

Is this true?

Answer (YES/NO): YES